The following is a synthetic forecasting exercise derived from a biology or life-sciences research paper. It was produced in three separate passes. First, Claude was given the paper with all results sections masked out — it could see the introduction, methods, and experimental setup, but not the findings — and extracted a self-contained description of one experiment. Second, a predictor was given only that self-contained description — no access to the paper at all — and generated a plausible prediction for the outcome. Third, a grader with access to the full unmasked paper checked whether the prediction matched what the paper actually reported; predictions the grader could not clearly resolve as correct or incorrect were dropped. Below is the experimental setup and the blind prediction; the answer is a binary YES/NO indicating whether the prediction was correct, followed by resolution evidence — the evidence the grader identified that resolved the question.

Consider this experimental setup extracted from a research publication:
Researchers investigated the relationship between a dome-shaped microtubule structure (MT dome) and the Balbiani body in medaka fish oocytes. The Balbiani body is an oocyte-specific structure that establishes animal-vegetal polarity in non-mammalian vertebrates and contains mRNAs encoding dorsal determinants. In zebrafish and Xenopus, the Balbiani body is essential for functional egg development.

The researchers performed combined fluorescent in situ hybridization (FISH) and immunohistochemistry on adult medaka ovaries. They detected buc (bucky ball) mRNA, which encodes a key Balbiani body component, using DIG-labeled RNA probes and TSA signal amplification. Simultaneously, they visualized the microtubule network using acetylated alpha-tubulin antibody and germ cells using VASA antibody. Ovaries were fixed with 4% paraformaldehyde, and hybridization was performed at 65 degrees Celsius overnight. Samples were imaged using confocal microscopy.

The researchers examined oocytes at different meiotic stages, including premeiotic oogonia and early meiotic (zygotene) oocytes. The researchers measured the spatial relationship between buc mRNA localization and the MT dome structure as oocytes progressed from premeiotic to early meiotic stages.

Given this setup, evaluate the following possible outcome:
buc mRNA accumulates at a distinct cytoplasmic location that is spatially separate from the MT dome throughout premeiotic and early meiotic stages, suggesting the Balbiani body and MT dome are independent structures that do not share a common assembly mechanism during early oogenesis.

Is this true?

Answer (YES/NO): NO